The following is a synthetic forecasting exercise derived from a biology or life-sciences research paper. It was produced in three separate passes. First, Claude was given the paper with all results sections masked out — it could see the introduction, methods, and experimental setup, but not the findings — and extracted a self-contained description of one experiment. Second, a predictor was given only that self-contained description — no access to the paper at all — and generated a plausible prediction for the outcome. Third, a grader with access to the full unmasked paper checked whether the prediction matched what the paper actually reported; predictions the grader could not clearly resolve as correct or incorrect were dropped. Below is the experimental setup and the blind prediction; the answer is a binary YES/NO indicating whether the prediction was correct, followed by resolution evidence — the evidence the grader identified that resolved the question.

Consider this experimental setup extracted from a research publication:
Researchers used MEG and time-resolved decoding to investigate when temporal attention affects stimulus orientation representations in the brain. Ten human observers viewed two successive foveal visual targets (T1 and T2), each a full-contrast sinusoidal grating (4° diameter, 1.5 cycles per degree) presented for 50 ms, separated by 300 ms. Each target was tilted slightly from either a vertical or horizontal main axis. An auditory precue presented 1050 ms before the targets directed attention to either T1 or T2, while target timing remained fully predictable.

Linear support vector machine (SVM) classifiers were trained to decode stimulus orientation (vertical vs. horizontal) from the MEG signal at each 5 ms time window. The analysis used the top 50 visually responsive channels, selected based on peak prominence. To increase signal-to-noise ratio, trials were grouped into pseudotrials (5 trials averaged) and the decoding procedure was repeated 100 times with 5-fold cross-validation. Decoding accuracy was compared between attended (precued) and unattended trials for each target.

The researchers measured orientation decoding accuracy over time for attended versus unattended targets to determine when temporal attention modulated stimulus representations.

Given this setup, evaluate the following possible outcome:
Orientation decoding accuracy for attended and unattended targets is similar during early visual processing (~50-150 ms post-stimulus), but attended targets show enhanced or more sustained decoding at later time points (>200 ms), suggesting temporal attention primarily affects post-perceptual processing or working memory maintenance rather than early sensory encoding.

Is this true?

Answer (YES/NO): NO